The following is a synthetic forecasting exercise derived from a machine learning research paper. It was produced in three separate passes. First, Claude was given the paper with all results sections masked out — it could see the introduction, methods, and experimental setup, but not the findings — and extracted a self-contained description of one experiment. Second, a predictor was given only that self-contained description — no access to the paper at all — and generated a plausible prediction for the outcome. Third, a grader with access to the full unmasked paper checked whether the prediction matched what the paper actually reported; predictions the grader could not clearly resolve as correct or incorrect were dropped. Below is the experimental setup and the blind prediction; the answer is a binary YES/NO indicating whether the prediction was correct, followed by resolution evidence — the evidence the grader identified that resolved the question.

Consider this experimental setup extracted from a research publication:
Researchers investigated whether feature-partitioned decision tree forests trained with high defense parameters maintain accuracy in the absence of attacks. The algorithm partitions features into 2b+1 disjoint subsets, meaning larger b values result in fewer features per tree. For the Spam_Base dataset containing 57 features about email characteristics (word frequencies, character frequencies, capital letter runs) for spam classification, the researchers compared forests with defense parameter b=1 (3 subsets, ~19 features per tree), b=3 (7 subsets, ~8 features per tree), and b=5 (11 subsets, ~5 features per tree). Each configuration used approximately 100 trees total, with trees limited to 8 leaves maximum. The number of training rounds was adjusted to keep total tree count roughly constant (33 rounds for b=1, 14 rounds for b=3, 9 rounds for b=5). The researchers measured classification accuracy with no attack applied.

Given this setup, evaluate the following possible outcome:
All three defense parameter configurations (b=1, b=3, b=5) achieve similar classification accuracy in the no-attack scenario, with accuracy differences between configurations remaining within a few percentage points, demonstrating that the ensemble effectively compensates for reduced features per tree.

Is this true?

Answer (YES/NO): NO